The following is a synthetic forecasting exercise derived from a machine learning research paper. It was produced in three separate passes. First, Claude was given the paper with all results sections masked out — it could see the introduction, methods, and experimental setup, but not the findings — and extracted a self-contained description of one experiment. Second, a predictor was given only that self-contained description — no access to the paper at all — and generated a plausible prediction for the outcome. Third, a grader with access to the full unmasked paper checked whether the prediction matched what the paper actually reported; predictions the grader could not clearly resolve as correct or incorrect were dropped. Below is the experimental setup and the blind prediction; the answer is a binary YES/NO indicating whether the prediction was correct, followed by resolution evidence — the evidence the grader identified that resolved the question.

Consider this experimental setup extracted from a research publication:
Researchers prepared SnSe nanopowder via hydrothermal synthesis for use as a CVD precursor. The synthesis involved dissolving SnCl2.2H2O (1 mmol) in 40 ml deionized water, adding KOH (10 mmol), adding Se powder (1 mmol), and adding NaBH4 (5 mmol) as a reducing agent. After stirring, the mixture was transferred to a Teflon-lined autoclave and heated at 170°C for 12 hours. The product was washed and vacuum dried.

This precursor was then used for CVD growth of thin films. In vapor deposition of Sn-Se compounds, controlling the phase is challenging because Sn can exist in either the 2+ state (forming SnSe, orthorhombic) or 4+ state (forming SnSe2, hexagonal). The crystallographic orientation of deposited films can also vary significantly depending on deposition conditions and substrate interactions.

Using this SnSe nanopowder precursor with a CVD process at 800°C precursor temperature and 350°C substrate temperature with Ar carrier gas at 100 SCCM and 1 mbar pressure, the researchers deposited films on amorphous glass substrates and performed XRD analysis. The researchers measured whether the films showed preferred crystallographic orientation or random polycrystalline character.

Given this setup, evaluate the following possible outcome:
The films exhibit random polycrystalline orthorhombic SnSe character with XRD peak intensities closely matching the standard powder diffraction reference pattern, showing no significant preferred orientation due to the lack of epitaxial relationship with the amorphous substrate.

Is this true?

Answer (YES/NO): NO